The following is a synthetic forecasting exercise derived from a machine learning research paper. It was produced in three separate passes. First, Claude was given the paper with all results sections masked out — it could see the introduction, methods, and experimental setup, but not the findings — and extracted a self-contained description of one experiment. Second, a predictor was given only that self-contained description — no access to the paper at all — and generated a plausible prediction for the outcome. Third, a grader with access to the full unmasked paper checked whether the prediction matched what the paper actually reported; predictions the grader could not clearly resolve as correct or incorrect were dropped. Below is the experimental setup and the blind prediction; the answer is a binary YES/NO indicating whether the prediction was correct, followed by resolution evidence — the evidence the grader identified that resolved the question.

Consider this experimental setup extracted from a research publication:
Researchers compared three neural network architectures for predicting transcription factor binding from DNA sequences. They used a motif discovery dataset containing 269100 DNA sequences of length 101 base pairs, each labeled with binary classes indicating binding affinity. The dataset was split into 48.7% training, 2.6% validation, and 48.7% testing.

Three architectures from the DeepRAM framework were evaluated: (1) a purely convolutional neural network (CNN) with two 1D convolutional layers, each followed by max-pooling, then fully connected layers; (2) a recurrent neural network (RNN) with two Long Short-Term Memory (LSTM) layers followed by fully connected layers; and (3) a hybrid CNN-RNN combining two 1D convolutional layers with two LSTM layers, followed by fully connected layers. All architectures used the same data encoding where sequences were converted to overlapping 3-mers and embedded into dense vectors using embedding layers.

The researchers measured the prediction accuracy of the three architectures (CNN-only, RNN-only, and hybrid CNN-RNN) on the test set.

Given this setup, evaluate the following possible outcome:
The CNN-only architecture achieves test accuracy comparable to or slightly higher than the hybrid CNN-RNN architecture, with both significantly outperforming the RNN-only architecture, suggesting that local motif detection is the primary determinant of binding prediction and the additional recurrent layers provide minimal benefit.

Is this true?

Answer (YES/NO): NO